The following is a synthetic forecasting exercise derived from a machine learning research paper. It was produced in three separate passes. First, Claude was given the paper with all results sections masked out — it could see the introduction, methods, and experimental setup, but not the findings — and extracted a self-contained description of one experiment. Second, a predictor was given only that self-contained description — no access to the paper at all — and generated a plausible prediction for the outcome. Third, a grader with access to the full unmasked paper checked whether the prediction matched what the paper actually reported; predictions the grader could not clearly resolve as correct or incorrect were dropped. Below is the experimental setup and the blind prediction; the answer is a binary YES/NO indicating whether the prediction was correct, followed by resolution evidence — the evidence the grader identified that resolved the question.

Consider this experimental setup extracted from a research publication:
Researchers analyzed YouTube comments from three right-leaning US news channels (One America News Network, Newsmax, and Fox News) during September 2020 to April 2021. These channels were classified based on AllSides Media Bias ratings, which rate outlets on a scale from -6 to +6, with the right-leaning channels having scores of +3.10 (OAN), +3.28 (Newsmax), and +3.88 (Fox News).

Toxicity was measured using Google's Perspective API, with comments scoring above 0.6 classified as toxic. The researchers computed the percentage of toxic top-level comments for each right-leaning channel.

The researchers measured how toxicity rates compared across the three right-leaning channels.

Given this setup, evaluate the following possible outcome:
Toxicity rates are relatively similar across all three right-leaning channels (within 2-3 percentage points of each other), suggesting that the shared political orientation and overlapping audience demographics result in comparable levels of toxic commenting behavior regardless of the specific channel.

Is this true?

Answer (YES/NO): YES